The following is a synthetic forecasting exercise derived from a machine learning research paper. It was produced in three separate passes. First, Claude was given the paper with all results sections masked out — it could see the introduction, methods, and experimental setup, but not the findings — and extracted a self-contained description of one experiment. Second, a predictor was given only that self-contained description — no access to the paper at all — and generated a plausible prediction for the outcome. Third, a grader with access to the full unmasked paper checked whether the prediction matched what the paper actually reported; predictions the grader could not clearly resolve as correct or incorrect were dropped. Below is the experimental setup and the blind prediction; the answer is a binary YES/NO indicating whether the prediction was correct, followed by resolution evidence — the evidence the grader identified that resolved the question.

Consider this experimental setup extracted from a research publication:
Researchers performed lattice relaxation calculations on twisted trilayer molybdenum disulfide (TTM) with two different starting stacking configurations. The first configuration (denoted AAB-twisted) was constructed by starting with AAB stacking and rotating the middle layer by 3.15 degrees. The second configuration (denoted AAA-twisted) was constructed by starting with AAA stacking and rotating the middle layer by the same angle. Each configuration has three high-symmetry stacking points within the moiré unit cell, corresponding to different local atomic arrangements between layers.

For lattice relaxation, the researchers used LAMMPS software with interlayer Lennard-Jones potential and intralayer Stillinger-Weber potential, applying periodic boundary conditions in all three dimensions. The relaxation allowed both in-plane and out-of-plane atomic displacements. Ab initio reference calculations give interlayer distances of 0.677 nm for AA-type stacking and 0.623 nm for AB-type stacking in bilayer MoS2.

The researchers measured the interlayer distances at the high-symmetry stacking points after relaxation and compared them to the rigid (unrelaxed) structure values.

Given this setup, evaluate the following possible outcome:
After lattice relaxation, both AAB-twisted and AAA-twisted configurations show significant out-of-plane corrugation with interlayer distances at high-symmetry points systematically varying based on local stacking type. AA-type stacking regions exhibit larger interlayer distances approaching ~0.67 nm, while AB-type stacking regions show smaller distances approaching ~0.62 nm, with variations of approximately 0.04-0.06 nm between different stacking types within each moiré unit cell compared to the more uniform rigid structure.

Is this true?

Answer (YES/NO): NO